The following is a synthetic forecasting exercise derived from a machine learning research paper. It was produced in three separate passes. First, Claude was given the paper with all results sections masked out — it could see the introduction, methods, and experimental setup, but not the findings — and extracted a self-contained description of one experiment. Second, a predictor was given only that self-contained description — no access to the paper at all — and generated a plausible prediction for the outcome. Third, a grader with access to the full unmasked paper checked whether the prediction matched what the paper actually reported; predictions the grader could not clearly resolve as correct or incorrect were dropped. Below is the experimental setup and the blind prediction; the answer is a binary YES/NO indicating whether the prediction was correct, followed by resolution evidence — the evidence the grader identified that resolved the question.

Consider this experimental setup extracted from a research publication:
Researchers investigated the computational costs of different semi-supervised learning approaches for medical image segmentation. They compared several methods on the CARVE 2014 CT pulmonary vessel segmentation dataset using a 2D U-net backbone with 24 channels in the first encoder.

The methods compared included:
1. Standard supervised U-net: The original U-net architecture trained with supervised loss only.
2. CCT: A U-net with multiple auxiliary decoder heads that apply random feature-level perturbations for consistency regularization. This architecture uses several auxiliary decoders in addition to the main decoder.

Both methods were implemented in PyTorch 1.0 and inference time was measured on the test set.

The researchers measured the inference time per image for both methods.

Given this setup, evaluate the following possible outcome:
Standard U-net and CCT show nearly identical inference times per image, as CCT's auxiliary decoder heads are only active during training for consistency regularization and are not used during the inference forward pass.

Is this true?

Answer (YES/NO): NO